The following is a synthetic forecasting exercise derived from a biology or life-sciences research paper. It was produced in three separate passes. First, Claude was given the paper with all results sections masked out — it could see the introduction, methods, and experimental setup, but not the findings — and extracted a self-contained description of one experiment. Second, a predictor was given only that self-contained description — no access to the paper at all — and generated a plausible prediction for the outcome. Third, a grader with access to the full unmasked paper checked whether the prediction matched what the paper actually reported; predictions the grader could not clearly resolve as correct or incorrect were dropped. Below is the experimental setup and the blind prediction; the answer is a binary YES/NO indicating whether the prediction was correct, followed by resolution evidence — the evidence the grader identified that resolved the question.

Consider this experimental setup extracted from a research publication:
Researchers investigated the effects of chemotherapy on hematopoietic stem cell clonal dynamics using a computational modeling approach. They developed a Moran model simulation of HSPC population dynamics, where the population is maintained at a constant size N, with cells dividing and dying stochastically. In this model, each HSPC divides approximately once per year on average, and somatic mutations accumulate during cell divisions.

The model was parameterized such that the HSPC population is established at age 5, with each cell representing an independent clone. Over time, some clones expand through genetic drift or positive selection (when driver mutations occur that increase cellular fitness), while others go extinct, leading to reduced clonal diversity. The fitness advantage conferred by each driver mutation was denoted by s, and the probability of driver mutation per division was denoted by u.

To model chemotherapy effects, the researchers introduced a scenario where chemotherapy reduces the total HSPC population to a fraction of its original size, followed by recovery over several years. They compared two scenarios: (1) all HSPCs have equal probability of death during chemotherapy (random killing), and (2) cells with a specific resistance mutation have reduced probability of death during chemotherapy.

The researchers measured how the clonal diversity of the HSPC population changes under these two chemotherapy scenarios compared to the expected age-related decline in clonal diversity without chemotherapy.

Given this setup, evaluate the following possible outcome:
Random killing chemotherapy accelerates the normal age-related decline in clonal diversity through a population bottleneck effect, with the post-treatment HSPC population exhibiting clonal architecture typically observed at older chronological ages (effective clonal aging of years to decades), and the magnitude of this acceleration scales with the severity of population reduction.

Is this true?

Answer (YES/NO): NO